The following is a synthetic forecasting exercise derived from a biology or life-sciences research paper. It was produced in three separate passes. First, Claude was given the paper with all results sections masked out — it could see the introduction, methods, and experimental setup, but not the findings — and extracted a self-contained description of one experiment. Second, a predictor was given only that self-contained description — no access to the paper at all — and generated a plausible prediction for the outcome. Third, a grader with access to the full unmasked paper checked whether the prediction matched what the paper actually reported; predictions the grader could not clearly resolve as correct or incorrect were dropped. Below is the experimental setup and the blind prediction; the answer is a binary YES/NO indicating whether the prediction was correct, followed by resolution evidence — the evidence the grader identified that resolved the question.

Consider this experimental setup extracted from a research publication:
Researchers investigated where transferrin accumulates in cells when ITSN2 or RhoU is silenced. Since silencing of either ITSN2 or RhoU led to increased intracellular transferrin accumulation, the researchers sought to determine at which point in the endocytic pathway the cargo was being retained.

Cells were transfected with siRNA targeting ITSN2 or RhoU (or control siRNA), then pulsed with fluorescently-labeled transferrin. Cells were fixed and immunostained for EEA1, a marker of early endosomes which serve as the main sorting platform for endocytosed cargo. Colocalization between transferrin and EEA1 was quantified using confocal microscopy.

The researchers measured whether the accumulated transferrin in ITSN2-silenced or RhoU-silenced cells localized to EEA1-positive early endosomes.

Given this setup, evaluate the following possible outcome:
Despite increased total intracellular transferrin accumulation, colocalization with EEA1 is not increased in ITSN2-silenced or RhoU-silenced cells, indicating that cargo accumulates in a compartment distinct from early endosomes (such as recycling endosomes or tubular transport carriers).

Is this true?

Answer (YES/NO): NO